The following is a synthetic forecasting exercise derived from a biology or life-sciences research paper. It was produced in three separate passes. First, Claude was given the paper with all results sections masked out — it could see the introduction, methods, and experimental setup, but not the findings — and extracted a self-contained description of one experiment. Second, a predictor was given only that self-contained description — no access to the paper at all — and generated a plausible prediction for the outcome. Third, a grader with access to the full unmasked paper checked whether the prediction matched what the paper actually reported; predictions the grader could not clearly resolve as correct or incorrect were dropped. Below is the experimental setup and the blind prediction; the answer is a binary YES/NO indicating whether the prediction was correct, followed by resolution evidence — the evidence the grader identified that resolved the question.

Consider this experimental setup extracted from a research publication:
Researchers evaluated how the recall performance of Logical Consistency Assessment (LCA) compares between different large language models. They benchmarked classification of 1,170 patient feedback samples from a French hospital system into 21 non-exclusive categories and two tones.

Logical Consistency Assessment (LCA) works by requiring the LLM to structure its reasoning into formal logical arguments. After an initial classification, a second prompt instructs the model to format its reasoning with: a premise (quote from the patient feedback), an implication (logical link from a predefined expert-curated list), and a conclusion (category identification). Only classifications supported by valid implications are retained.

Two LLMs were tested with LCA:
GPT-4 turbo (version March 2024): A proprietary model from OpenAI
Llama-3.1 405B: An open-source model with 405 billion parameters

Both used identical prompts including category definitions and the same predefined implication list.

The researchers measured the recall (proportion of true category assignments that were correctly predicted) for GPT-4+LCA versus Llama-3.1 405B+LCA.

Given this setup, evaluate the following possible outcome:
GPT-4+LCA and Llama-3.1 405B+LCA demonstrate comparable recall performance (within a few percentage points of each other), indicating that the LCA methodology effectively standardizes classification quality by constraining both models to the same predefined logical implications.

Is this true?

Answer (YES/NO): NO